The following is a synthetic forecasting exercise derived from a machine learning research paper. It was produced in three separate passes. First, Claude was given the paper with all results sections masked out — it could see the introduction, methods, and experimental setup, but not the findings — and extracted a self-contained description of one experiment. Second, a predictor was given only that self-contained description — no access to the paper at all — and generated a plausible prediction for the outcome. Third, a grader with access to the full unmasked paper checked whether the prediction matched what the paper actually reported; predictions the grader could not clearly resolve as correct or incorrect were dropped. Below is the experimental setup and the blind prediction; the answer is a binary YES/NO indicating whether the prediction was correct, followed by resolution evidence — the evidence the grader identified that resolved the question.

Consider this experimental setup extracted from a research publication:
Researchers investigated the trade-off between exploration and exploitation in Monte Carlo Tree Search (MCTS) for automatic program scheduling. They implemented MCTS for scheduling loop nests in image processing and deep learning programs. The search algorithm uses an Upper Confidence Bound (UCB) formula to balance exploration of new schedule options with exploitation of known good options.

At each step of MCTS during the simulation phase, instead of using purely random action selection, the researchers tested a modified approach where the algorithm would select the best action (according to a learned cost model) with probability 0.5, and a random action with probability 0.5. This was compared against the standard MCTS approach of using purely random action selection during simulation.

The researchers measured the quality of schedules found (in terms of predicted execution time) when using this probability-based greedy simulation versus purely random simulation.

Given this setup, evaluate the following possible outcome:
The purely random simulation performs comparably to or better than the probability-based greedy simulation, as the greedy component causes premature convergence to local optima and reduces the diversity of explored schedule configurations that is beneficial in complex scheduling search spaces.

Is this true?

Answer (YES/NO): YES